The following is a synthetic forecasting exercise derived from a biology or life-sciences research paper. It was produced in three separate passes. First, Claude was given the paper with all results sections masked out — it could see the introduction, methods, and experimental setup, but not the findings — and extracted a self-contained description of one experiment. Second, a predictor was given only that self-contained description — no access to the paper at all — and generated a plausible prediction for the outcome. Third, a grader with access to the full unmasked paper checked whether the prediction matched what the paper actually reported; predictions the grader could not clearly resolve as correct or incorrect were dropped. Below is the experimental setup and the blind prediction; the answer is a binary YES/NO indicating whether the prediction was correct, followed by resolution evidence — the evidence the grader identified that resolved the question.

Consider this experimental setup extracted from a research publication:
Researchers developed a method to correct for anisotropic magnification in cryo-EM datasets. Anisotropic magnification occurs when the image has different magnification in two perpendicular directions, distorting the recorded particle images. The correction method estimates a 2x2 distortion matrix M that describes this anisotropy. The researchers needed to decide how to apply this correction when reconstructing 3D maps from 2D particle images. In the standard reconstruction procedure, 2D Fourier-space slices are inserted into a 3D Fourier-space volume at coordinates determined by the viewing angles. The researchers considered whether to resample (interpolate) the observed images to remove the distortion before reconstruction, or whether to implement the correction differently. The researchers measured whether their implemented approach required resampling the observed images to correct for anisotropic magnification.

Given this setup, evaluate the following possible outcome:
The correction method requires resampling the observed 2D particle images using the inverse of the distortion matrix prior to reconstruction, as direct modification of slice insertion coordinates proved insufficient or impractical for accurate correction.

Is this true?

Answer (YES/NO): NO